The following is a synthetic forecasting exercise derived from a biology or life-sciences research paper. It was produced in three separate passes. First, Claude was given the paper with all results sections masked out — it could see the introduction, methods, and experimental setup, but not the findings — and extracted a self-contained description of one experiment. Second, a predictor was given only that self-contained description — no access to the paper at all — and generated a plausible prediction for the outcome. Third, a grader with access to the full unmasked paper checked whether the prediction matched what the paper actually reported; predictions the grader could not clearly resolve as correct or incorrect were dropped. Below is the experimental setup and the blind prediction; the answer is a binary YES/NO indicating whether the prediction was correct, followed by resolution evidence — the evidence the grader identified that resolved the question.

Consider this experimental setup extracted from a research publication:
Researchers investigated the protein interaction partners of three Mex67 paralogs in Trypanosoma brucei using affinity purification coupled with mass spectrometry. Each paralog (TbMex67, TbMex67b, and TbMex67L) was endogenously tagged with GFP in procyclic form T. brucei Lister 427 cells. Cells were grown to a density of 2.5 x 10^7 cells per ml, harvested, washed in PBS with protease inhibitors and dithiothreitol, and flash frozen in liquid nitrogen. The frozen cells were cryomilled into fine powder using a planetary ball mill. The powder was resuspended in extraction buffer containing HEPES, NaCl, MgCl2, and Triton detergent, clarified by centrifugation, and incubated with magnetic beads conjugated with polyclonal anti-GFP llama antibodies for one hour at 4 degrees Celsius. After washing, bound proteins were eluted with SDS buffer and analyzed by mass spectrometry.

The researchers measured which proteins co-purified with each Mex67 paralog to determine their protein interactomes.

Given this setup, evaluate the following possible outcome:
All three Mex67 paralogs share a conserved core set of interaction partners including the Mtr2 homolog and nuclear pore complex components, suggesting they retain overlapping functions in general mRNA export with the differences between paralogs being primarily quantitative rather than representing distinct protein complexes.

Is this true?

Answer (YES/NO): NO